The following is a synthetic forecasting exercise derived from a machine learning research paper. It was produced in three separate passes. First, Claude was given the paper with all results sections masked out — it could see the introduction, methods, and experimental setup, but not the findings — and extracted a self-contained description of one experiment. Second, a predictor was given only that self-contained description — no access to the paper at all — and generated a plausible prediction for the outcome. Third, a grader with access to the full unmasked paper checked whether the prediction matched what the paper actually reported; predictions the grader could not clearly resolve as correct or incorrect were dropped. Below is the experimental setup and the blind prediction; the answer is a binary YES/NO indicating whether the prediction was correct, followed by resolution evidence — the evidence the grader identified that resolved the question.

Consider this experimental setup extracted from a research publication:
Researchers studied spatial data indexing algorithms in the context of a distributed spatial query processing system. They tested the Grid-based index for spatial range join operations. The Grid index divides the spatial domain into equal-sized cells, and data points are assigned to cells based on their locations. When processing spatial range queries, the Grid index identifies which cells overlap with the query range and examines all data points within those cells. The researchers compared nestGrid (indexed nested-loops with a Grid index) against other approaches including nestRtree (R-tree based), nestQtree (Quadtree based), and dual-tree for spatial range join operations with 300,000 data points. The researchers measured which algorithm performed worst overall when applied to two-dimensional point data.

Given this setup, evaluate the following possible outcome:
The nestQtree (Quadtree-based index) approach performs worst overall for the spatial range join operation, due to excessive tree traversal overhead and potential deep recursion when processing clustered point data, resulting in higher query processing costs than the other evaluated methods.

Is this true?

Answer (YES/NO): NO